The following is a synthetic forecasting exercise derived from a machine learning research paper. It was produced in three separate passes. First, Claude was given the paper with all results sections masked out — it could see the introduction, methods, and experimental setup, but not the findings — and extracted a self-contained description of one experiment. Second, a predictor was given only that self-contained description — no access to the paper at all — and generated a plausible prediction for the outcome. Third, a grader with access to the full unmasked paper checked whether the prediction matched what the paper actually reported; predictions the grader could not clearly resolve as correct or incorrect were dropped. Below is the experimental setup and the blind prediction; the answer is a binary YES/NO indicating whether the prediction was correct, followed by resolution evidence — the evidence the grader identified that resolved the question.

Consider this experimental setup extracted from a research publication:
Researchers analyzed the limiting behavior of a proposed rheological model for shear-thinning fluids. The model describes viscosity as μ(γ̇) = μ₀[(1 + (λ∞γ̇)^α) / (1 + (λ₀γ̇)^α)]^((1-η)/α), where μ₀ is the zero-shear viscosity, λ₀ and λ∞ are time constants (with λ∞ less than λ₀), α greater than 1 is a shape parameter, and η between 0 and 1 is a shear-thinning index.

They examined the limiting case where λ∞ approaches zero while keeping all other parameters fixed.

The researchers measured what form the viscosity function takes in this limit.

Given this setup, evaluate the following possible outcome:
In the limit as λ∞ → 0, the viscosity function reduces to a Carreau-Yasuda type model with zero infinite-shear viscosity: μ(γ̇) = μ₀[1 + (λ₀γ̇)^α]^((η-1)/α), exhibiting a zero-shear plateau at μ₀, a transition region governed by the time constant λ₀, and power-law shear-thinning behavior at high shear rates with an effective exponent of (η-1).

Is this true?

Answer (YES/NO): YES